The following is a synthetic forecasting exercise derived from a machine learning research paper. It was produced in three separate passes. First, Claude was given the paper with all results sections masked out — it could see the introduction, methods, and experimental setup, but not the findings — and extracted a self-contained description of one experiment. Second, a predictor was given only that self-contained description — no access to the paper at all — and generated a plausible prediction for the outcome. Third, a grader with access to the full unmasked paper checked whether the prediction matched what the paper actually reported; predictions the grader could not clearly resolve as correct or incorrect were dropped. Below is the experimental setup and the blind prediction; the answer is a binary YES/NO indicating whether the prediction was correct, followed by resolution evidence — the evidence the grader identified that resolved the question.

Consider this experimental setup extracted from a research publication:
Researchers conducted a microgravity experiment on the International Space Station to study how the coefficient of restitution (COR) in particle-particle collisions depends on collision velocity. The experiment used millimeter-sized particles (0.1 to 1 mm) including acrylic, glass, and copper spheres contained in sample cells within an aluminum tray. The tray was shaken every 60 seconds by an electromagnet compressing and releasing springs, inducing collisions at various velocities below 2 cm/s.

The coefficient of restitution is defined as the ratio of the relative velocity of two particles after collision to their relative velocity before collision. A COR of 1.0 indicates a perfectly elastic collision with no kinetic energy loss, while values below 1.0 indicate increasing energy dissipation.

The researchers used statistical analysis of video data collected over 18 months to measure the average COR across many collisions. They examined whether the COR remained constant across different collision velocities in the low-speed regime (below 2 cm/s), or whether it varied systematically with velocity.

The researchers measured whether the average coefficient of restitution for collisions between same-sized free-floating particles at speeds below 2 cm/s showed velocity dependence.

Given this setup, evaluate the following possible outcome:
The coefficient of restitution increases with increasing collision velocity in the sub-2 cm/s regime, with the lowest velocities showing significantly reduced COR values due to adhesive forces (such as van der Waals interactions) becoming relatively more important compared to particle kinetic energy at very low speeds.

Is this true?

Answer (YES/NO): NO